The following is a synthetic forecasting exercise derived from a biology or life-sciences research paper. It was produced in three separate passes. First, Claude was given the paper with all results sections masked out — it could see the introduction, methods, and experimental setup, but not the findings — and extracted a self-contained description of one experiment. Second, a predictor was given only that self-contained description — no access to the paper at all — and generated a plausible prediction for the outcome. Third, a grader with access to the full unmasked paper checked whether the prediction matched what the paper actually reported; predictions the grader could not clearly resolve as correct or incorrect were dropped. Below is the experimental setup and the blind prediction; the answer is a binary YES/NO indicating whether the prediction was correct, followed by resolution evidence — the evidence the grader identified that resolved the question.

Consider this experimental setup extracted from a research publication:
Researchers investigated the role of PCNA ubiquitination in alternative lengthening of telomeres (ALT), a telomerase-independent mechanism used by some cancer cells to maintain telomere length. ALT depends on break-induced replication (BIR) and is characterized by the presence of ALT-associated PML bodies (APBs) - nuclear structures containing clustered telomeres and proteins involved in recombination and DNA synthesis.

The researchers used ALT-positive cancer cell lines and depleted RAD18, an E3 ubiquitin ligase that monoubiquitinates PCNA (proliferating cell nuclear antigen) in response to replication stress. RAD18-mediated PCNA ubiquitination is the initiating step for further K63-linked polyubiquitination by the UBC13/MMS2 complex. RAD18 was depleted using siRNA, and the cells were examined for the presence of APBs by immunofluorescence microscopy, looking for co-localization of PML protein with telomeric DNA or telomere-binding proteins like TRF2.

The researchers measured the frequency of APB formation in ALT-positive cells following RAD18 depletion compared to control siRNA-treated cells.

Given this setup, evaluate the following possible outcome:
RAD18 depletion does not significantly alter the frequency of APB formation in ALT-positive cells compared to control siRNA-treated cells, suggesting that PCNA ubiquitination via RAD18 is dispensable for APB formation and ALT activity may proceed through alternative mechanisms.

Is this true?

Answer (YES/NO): NO